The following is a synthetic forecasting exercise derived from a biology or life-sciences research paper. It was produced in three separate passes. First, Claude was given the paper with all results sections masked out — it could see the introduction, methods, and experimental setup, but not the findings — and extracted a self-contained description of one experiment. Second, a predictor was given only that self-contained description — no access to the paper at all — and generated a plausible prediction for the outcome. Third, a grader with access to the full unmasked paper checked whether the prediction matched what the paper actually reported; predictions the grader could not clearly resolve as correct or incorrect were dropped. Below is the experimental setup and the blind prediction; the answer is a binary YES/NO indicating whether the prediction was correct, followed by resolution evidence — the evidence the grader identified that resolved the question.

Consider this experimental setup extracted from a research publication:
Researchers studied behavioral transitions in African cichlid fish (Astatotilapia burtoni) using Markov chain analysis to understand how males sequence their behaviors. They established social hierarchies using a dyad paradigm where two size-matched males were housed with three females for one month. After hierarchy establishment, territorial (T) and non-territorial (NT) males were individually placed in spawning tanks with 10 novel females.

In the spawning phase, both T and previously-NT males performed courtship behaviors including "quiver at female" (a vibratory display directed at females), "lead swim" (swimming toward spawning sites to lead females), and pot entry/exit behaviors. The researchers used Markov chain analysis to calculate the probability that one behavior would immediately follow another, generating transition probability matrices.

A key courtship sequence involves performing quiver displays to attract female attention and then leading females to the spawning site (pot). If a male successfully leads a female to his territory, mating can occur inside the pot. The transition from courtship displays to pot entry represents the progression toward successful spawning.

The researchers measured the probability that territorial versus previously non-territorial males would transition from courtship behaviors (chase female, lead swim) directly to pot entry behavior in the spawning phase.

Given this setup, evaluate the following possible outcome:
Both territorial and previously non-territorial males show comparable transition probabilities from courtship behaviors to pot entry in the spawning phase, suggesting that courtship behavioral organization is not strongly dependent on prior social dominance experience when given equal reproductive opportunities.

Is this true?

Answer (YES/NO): NO